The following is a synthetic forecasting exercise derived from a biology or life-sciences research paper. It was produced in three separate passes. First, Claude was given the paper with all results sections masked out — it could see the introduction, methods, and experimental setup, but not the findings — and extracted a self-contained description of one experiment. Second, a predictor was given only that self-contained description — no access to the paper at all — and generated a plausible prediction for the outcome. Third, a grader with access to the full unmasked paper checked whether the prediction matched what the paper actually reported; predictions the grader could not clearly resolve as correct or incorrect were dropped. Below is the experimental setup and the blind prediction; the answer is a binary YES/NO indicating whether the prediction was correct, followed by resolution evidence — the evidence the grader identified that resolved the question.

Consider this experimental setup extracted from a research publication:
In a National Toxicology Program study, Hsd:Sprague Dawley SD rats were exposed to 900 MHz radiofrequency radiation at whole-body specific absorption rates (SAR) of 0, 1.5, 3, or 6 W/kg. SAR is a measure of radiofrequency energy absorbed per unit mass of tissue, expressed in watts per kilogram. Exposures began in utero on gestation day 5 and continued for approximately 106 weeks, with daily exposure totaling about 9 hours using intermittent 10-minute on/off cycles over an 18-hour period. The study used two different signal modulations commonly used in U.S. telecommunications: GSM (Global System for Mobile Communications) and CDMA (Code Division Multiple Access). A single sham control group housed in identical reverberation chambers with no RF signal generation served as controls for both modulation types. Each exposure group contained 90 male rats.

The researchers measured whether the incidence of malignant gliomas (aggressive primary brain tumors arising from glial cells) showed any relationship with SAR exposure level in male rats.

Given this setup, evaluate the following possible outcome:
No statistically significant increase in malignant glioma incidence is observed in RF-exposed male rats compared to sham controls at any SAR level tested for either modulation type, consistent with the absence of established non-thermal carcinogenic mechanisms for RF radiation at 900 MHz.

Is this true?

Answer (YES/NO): NO